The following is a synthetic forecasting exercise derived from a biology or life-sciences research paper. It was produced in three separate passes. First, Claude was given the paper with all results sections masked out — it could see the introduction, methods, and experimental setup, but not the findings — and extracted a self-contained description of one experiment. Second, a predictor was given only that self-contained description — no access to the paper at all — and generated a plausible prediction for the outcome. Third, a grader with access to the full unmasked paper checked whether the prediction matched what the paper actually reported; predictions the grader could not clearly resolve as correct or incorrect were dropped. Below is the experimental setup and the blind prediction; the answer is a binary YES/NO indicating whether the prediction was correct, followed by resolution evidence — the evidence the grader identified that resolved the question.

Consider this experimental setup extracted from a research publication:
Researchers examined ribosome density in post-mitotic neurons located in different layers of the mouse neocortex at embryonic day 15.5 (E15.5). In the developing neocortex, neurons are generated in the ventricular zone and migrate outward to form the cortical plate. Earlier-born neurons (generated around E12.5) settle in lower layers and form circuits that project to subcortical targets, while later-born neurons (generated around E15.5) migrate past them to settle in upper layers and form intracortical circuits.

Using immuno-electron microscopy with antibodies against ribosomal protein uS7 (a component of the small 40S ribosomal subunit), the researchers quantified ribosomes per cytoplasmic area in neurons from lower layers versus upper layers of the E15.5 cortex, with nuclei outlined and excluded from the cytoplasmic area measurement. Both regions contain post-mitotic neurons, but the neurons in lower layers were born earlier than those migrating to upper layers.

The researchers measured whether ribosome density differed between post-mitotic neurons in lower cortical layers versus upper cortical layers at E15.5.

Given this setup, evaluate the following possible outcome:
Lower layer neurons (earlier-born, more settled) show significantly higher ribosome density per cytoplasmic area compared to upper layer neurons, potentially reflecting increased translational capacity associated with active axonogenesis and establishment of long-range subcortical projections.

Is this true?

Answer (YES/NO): NO